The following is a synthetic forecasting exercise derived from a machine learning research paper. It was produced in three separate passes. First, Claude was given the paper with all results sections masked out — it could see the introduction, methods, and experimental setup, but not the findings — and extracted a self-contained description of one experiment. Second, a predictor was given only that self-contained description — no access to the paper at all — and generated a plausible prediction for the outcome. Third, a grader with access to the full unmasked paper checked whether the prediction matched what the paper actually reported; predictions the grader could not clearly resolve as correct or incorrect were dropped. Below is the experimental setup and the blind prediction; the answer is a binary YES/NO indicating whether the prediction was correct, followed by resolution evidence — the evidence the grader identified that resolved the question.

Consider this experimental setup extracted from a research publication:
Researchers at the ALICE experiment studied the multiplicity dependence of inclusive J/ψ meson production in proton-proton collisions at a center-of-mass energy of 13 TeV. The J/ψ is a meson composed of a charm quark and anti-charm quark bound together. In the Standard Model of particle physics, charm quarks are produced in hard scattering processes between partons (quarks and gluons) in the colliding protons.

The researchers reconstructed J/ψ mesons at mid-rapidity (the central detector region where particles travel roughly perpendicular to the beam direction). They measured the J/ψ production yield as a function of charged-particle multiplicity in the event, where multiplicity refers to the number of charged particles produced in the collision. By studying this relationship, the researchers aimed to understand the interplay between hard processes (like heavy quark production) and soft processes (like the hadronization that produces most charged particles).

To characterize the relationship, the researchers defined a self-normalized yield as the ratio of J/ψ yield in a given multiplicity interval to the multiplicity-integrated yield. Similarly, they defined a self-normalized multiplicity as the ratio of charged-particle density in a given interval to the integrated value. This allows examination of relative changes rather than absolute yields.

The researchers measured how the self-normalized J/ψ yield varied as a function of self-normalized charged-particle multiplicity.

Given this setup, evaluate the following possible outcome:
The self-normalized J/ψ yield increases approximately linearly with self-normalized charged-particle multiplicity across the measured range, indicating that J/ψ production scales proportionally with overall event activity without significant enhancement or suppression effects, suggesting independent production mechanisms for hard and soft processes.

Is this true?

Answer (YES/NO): NO